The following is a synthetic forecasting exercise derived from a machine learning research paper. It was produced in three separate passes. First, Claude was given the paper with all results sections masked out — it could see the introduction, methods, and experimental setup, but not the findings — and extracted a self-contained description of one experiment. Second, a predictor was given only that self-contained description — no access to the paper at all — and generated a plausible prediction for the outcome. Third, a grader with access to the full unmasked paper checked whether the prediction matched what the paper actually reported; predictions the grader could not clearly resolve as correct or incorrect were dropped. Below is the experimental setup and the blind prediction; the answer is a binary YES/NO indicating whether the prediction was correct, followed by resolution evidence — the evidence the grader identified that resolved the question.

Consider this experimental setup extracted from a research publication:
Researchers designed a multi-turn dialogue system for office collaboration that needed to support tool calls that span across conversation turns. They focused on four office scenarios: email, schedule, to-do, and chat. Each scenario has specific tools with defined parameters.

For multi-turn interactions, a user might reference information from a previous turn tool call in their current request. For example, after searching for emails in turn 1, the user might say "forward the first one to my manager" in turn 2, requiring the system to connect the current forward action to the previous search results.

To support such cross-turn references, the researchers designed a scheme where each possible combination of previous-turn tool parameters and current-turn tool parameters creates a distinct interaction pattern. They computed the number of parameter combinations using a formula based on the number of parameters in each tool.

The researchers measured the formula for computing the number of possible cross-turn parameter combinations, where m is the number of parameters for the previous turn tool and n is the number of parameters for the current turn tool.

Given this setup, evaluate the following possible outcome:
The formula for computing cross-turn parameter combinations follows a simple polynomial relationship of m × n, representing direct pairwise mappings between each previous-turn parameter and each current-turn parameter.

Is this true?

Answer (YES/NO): NO